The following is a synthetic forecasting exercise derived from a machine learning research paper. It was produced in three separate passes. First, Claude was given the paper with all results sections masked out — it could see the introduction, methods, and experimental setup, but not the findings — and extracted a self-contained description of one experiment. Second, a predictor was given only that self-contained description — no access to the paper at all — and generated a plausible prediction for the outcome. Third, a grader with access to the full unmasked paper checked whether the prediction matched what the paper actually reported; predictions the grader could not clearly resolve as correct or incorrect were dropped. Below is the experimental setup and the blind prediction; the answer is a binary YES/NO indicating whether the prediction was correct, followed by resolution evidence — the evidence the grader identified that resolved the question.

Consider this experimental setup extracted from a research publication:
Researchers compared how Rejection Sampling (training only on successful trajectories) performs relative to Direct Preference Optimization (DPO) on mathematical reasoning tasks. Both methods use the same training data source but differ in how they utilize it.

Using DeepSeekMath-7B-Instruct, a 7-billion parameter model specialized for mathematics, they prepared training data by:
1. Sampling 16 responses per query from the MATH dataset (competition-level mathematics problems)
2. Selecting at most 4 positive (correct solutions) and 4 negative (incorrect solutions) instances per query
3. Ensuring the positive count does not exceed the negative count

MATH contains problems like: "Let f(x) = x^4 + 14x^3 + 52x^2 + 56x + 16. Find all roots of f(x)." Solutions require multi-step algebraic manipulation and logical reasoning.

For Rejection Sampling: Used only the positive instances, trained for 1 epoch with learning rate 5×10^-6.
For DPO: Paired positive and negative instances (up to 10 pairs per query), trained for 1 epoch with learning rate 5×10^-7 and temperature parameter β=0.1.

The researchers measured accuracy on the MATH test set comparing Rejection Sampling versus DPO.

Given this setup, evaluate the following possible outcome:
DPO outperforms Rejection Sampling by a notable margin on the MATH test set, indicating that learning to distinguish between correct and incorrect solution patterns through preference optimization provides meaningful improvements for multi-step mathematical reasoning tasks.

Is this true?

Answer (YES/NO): NO